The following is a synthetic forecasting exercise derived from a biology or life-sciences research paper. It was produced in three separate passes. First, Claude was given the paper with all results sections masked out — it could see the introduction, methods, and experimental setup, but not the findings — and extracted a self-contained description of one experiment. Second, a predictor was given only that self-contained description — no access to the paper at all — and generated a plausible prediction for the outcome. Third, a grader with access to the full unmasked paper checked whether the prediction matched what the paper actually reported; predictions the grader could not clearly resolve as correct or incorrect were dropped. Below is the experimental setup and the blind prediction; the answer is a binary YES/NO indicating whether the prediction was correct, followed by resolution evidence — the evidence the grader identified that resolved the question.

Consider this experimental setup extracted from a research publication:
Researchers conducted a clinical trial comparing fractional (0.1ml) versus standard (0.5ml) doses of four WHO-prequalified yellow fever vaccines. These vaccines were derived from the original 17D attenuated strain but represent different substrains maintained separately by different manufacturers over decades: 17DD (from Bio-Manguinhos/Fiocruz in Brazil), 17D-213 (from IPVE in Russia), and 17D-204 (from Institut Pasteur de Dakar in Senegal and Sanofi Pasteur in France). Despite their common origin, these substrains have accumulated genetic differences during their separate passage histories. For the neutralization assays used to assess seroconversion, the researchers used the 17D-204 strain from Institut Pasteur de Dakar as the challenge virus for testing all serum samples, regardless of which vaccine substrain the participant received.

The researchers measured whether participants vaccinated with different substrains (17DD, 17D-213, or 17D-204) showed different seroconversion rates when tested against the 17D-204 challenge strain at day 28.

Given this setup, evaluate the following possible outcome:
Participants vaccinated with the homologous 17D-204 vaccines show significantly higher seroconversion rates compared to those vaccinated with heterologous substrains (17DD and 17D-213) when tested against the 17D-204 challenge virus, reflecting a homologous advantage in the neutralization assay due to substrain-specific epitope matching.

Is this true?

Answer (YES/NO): NO